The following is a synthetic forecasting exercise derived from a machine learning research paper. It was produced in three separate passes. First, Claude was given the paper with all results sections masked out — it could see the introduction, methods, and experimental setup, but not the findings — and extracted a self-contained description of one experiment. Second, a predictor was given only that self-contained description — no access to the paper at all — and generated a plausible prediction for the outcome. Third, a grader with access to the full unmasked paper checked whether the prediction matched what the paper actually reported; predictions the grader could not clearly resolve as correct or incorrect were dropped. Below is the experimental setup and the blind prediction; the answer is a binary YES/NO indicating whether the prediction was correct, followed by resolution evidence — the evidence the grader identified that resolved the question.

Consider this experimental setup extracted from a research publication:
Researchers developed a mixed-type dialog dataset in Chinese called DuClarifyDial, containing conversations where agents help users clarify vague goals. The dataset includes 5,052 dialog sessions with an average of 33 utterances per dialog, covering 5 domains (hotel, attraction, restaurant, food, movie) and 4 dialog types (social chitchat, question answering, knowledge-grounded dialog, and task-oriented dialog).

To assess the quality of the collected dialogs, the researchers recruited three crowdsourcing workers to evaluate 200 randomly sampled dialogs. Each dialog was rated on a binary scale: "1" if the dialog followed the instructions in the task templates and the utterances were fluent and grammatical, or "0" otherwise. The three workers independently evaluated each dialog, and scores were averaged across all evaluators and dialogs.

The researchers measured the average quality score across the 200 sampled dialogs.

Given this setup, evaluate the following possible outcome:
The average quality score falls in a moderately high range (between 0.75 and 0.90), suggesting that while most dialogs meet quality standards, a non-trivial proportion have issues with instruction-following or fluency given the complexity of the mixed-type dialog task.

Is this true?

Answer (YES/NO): YES